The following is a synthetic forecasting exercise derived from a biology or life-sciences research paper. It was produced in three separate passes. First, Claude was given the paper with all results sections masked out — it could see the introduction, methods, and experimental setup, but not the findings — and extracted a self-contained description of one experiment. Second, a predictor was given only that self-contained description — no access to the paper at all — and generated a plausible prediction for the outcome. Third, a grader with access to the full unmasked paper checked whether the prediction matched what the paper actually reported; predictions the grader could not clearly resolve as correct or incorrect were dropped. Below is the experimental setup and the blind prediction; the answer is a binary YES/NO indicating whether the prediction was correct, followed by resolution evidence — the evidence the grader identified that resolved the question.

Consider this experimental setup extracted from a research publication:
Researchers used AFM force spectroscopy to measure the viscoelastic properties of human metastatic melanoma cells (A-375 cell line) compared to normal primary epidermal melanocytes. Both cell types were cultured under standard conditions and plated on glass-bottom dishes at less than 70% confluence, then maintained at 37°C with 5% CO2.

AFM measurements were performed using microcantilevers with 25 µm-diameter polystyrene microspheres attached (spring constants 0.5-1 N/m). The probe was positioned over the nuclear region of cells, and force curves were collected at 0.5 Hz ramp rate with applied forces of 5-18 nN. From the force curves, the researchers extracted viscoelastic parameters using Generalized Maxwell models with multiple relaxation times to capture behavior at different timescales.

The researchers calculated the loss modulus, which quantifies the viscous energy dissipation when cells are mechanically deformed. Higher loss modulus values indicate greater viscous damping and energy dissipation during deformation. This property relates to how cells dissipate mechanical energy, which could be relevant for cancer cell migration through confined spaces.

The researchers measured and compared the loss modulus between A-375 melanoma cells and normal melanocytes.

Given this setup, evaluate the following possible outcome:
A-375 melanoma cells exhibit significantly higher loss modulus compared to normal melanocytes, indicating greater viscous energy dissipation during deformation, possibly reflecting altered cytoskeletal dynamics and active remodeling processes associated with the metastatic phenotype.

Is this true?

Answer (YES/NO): YES